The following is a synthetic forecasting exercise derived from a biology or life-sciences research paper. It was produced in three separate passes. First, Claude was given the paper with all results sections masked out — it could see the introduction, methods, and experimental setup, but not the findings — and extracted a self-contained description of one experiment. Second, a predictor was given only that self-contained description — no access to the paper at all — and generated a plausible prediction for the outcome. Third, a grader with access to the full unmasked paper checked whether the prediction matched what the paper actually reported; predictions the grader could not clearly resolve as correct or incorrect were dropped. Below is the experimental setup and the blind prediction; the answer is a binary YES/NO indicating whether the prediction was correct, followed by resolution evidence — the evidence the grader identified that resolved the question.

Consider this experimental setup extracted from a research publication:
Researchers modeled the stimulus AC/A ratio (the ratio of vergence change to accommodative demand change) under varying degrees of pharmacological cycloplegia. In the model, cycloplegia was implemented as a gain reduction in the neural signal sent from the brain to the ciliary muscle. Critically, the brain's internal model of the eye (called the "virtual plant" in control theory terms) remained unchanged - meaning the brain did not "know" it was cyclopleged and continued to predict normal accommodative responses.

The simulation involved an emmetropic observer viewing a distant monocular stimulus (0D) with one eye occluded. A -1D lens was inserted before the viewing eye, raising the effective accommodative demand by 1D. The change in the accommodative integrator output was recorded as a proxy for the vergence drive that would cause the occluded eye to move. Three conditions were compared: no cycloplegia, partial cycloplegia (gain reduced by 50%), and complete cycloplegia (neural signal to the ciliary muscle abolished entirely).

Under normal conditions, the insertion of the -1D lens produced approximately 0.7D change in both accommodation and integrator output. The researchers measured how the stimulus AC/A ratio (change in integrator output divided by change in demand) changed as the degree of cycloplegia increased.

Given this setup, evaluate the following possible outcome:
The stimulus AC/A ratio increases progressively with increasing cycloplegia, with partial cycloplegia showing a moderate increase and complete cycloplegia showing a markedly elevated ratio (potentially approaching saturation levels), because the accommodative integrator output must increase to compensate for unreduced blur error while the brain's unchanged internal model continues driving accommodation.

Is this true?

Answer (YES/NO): YES